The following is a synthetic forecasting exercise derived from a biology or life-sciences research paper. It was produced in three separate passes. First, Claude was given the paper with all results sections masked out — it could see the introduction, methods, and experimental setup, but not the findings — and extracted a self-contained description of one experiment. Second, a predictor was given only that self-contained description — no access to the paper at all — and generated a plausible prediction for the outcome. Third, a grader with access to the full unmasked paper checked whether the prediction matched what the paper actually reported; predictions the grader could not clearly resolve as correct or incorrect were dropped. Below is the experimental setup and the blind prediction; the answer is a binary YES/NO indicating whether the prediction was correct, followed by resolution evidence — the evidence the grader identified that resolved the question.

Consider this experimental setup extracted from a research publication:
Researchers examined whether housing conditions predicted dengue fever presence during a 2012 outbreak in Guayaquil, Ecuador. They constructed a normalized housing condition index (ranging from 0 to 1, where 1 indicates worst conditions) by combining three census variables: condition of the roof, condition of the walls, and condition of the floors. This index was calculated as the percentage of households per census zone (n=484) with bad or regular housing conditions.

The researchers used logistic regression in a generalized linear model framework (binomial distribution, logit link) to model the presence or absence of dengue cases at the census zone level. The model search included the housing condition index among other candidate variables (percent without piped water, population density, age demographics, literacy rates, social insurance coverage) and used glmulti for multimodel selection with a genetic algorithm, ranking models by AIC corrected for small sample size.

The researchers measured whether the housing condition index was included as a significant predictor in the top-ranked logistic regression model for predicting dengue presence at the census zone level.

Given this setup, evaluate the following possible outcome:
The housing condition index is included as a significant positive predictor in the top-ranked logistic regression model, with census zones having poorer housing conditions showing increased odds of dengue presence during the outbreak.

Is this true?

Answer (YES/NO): YES